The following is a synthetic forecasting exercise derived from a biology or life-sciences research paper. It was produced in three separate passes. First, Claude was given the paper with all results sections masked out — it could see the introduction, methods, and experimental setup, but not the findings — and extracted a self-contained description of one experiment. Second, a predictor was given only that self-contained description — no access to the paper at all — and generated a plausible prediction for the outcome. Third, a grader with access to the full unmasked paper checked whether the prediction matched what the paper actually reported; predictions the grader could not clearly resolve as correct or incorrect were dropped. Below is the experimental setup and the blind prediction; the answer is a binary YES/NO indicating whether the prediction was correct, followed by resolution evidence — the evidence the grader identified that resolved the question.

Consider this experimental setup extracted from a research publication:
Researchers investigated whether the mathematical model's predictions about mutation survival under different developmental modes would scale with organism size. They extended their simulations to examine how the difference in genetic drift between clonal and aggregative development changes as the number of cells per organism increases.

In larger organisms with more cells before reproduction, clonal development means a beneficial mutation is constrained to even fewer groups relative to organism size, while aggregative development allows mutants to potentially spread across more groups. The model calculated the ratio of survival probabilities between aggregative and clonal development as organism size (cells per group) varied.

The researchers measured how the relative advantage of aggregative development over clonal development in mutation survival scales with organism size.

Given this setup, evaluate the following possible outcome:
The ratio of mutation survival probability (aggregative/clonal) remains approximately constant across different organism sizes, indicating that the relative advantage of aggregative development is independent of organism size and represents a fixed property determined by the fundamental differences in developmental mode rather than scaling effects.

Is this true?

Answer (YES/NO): NO